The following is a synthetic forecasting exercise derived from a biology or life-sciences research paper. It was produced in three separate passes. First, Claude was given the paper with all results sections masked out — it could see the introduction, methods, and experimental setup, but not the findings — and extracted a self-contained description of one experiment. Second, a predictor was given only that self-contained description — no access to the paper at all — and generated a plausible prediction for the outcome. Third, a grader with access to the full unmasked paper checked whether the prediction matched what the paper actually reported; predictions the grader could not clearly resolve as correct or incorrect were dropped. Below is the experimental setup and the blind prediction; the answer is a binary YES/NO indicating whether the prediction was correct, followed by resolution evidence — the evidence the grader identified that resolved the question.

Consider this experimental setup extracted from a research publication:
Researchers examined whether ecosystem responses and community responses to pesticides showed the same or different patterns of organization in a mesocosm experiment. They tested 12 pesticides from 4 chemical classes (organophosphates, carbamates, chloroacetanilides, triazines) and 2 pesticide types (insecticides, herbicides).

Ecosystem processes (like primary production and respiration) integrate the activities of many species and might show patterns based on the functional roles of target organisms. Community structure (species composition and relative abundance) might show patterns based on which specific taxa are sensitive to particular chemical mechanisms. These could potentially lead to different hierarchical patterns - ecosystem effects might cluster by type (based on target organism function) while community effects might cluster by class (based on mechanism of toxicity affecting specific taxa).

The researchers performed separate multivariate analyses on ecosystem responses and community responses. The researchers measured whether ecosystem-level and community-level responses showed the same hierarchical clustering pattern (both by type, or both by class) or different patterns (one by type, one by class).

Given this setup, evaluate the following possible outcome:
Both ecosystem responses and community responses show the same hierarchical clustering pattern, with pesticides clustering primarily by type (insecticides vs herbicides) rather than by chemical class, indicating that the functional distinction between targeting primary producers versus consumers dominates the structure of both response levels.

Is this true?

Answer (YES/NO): NO